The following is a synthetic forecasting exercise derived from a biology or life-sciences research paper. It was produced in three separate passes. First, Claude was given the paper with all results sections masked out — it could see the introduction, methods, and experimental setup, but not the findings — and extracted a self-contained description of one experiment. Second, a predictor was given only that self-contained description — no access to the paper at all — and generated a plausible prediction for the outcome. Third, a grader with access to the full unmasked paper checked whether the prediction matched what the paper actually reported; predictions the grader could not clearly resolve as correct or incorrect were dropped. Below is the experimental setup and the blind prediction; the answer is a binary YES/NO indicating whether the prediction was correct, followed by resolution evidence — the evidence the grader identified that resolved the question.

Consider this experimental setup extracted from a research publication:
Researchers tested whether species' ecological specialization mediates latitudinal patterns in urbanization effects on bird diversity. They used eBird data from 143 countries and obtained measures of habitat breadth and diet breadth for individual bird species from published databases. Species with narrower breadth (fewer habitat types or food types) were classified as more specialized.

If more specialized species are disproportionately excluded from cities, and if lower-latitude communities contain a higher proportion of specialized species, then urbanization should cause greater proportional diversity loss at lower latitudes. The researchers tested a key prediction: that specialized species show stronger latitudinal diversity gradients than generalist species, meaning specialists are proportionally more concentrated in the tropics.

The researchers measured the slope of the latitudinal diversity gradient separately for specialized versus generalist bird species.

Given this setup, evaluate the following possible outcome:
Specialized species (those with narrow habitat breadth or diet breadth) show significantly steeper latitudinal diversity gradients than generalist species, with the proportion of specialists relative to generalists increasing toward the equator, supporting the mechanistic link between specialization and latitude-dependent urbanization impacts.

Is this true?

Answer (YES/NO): YES